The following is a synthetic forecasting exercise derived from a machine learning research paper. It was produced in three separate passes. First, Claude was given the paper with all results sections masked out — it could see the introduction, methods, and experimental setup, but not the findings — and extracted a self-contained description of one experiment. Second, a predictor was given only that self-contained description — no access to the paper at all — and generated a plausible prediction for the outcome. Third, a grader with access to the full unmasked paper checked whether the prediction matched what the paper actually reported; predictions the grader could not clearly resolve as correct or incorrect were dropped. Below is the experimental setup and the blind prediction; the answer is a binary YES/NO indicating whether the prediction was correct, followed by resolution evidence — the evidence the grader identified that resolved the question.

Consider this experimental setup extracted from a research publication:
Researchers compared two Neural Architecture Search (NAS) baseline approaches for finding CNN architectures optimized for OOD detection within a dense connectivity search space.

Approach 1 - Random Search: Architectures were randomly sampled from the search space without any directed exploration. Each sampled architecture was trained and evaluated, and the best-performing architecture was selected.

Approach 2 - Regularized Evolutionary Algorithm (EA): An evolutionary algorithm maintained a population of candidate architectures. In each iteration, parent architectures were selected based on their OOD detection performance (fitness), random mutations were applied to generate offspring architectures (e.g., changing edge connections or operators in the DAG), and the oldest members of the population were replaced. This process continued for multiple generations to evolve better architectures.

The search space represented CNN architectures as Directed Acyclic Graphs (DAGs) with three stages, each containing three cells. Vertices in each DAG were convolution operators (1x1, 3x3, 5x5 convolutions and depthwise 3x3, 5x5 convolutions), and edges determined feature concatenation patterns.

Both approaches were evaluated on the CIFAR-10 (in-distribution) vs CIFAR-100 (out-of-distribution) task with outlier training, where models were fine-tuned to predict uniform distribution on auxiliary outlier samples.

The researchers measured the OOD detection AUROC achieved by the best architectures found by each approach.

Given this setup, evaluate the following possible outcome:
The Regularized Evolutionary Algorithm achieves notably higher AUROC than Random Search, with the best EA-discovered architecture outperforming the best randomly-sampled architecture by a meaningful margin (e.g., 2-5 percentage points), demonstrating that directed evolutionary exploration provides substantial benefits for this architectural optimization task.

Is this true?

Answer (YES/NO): NO